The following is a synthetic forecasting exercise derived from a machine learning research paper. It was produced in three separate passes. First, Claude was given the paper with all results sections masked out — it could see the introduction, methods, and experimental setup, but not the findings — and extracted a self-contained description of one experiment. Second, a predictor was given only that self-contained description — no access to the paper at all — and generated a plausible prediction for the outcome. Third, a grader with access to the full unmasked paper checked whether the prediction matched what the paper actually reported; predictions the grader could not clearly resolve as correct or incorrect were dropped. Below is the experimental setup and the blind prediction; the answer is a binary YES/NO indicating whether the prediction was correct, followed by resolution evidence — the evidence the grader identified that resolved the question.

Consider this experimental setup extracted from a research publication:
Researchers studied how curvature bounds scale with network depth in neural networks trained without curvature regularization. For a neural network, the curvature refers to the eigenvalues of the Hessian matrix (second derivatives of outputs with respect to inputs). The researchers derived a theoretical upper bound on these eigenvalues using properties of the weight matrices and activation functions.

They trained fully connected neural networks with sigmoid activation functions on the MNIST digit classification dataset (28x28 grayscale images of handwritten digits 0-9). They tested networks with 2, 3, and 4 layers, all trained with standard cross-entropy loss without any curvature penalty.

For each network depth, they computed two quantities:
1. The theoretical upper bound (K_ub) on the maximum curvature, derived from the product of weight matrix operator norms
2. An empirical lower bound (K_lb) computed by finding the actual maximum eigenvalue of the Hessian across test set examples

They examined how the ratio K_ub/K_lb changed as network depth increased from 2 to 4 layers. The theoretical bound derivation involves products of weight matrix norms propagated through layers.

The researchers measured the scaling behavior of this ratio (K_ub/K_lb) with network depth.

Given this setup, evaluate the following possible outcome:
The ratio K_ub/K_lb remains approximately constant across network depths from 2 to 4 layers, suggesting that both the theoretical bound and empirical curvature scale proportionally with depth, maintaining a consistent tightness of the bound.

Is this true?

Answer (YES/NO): NO